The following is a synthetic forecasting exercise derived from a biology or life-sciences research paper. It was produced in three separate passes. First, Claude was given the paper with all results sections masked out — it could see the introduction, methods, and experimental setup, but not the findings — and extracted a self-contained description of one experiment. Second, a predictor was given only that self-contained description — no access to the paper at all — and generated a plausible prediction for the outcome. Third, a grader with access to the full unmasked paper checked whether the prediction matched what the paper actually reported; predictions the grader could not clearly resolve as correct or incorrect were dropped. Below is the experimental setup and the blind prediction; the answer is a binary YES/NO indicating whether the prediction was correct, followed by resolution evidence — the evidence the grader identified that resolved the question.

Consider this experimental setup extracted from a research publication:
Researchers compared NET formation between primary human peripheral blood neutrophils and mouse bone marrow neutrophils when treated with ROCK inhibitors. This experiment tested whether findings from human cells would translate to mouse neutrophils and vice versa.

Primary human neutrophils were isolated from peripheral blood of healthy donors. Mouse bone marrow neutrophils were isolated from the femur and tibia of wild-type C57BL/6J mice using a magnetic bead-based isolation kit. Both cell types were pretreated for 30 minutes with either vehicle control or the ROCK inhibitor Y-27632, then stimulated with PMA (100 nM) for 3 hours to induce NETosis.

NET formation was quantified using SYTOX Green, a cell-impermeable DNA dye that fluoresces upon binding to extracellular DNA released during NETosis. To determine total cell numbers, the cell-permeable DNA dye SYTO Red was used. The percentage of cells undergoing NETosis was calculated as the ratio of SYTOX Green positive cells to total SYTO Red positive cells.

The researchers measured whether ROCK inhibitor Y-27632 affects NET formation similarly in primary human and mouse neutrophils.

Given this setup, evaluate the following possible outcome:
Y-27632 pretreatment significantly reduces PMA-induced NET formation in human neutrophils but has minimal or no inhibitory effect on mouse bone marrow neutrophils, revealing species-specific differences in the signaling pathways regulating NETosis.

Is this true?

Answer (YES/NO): NO